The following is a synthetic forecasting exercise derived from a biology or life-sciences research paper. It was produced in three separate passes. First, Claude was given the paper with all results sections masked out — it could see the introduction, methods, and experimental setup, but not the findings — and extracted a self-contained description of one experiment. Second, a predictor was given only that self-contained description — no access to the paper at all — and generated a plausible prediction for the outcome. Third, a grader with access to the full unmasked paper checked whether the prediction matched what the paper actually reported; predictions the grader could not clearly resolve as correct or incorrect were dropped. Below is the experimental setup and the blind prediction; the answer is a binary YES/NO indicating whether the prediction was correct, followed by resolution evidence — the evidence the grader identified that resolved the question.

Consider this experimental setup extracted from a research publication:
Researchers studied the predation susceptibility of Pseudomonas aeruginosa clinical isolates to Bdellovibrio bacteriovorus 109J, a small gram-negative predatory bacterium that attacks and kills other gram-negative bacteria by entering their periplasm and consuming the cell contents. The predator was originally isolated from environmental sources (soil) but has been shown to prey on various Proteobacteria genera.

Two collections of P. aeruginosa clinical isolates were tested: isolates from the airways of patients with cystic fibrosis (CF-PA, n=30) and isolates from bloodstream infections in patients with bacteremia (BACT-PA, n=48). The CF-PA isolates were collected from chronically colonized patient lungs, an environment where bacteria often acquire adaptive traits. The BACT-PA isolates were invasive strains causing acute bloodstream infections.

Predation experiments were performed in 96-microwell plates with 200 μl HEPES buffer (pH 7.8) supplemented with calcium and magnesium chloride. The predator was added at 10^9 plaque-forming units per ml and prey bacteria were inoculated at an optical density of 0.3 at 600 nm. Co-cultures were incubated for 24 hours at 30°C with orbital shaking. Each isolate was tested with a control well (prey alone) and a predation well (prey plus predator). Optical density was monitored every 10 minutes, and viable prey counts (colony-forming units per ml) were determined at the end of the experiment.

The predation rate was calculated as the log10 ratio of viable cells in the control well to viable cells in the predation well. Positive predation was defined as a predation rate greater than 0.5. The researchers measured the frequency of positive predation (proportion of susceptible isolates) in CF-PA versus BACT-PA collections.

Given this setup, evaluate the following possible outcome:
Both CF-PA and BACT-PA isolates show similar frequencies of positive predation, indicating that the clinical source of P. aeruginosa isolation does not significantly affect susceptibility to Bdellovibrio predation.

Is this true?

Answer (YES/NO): NO